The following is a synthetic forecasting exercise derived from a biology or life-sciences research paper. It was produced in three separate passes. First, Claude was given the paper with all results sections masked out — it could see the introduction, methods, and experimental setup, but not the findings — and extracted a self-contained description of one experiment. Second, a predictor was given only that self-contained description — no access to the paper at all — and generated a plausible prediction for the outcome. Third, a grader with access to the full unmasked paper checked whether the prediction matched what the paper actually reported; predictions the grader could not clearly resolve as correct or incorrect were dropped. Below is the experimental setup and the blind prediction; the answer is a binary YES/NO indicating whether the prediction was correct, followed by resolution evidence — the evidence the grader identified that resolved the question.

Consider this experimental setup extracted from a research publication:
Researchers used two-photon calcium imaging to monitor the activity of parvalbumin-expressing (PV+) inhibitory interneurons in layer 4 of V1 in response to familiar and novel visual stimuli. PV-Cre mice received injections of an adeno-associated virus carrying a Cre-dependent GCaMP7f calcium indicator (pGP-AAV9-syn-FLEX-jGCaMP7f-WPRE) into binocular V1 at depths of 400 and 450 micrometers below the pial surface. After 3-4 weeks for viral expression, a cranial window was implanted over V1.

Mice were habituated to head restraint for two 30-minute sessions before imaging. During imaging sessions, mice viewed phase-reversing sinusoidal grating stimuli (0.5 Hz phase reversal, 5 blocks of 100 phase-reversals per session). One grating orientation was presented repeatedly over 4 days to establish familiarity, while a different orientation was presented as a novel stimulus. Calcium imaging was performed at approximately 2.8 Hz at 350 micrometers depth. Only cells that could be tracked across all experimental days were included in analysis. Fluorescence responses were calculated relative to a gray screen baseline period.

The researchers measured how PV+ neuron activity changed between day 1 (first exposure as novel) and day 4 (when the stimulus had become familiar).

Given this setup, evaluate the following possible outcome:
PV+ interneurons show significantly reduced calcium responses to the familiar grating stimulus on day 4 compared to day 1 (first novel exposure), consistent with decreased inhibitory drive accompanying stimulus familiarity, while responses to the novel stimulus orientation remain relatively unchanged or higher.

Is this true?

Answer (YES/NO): YES